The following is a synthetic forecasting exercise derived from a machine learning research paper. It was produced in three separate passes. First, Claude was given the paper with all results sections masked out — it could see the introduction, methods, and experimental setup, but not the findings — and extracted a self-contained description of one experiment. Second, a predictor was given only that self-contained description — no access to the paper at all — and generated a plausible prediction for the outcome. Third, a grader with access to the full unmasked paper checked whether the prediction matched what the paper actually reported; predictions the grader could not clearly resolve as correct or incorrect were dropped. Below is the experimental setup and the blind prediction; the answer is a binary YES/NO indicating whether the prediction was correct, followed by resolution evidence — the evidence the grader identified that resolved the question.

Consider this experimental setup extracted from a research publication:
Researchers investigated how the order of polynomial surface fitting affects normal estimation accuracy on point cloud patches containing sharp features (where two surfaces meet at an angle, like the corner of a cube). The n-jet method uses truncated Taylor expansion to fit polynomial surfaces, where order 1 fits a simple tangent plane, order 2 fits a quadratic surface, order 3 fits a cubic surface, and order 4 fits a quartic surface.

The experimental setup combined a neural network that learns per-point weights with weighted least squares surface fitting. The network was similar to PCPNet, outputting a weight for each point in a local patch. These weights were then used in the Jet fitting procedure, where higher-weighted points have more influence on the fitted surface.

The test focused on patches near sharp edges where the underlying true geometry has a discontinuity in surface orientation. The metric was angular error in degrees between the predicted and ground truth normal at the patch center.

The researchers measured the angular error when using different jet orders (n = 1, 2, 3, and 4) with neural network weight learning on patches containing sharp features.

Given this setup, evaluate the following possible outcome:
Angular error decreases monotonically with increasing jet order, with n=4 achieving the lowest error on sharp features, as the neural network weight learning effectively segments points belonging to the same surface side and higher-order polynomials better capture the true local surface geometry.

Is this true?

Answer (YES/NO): NO